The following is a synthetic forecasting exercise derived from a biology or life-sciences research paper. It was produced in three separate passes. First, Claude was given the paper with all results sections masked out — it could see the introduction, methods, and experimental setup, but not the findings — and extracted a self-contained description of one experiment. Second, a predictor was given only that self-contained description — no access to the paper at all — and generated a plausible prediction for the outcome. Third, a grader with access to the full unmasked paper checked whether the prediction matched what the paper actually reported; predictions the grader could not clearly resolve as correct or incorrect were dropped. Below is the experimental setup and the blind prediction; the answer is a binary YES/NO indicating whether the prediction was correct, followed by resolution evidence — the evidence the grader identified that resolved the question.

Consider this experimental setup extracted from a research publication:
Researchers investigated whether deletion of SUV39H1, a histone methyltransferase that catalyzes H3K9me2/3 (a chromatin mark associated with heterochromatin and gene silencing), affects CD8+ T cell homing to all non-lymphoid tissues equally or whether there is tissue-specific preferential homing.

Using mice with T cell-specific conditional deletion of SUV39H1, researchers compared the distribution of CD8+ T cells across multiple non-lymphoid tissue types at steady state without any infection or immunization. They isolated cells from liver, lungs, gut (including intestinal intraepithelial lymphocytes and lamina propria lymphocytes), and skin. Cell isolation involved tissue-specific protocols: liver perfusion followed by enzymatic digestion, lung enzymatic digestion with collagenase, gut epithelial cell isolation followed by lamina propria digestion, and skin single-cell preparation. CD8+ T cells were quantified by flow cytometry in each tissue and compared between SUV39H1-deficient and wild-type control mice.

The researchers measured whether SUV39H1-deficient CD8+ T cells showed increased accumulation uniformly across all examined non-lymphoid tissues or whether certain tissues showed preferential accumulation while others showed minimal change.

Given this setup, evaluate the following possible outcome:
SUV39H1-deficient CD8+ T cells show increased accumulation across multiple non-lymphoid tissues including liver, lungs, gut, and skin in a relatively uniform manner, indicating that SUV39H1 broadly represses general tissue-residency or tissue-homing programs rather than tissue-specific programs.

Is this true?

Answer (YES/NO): NO